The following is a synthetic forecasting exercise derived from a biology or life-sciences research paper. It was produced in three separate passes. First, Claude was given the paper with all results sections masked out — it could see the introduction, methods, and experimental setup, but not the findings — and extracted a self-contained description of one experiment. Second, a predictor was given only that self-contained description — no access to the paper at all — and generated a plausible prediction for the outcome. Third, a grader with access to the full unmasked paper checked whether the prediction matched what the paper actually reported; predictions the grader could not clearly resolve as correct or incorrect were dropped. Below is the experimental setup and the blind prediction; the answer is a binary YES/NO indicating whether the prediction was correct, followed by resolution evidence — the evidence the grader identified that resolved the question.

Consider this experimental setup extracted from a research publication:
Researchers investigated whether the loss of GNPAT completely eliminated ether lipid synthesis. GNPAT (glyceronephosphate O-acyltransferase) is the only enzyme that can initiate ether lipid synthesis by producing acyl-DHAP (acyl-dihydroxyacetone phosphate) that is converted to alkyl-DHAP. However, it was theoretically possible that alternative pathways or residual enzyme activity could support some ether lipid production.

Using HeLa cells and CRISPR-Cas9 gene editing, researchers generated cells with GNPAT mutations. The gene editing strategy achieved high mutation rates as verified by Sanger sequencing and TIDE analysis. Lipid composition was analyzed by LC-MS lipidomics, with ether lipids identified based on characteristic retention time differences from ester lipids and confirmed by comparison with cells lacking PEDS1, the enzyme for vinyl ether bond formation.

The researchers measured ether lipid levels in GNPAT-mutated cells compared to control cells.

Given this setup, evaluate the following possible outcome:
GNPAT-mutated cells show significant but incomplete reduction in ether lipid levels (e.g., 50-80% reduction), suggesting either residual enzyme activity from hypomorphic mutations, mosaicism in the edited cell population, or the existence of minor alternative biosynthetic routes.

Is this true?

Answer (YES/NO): NO